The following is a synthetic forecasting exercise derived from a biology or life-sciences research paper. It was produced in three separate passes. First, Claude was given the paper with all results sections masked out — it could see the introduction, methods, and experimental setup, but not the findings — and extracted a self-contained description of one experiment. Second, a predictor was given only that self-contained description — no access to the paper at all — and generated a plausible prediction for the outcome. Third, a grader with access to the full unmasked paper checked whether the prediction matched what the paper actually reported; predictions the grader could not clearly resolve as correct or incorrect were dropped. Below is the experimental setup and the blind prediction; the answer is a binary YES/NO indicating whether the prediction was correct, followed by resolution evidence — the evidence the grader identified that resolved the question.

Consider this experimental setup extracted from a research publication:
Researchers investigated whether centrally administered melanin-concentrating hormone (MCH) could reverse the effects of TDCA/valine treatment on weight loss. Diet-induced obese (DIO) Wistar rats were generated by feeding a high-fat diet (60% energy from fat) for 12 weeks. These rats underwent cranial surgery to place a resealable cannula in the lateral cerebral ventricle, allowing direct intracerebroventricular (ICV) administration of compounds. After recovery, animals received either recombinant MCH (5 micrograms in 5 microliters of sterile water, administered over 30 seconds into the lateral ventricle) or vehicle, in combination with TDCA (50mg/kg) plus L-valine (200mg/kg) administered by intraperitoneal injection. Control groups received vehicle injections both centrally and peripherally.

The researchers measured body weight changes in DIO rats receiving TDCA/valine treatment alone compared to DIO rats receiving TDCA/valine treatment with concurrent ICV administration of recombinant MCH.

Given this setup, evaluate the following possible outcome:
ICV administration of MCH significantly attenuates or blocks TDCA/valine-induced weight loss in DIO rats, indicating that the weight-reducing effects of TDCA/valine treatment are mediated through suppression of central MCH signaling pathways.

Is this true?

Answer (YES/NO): YES